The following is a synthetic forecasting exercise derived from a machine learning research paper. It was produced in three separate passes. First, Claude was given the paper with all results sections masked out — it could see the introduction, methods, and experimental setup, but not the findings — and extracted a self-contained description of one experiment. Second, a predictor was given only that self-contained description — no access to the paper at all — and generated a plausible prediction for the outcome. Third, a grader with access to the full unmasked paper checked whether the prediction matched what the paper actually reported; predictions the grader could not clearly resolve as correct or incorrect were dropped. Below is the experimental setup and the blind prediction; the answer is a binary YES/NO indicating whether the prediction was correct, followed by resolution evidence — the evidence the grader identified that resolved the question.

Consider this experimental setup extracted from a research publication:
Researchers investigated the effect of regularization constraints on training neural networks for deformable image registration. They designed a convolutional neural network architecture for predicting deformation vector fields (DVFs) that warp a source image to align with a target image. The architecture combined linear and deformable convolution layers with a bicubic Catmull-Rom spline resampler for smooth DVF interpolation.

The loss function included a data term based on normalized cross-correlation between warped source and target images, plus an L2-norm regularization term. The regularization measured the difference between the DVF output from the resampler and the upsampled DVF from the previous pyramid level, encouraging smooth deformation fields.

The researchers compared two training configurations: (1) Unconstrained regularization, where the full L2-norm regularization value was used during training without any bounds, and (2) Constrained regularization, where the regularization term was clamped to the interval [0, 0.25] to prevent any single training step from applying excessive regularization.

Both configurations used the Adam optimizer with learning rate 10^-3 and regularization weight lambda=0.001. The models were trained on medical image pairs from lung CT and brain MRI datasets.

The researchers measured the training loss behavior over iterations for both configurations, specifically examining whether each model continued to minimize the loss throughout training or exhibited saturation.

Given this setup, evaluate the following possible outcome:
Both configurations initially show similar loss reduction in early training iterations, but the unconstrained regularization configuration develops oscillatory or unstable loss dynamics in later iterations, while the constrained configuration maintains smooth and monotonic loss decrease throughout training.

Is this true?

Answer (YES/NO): NO